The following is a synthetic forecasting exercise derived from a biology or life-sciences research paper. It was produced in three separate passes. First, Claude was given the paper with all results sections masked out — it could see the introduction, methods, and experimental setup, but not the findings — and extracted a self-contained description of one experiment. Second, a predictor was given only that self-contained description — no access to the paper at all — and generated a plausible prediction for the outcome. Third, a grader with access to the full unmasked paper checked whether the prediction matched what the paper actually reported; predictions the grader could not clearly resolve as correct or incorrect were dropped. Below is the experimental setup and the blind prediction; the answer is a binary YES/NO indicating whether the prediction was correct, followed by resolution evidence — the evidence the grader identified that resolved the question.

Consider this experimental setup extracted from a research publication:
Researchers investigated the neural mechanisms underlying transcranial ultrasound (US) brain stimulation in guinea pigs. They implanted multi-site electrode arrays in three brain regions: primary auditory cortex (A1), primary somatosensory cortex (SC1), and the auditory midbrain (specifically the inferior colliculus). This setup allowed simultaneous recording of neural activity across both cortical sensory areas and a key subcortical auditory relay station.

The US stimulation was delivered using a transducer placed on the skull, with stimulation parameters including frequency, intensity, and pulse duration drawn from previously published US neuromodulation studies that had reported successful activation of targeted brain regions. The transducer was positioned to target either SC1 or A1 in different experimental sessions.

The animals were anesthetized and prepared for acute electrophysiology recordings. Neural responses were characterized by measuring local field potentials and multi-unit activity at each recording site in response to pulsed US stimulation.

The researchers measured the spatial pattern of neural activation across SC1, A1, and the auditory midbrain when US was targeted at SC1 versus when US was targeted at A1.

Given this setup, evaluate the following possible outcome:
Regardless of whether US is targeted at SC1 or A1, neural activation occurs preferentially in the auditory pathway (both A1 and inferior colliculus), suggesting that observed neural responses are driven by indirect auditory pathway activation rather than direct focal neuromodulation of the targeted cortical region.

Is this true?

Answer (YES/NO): YES